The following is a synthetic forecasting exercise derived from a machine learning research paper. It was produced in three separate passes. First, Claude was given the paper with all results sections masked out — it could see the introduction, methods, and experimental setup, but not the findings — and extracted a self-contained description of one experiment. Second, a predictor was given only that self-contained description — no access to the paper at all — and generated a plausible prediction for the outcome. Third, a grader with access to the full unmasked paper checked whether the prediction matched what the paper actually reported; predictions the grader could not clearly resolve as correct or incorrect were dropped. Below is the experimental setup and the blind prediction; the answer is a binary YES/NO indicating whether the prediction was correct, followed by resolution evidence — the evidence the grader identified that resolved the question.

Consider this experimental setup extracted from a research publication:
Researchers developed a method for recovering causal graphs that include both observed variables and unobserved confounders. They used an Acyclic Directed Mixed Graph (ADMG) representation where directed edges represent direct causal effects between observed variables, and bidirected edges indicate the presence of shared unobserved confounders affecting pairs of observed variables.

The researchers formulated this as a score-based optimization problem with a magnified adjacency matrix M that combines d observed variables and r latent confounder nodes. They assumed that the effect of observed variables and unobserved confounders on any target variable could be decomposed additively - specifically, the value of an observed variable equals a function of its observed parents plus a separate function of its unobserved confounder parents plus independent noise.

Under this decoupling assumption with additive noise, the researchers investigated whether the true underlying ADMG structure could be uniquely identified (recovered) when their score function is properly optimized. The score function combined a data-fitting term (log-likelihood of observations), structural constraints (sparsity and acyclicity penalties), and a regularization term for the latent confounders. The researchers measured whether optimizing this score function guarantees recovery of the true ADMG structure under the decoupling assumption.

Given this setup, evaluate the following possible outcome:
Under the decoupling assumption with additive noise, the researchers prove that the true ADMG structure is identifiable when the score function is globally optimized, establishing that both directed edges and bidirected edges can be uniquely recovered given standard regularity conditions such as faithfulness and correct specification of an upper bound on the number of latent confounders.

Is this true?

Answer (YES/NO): NO